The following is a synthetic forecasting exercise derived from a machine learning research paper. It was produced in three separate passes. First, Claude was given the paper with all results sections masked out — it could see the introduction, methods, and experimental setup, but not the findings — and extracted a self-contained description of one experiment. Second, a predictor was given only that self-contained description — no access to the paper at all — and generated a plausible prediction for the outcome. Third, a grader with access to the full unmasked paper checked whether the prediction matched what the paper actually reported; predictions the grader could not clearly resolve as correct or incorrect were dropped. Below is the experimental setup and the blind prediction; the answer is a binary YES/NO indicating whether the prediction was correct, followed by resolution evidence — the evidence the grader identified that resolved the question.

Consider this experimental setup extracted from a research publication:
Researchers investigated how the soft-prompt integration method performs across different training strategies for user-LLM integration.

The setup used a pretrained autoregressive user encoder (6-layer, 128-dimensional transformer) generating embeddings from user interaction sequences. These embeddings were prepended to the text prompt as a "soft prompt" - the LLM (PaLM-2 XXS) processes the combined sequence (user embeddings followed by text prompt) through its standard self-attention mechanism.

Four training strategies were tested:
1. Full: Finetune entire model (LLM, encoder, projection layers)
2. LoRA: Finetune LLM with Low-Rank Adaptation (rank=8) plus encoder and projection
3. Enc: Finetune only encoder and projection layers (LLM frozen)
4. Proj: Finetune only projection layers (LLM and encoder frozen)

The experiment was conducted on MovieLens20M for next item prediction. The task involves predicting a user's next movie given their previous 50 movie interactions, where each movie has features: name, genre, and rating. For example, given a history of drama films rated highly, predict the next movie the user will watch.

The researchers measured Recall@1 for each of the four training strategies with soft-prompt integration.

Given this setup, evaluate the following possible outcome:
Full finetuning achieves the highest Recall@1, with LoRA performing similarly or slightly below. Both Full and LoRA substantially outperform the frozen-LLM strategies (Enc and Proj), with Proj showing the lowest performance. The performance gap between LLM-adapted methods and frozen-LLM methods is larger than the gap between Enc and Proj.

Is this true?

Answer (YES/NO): NO